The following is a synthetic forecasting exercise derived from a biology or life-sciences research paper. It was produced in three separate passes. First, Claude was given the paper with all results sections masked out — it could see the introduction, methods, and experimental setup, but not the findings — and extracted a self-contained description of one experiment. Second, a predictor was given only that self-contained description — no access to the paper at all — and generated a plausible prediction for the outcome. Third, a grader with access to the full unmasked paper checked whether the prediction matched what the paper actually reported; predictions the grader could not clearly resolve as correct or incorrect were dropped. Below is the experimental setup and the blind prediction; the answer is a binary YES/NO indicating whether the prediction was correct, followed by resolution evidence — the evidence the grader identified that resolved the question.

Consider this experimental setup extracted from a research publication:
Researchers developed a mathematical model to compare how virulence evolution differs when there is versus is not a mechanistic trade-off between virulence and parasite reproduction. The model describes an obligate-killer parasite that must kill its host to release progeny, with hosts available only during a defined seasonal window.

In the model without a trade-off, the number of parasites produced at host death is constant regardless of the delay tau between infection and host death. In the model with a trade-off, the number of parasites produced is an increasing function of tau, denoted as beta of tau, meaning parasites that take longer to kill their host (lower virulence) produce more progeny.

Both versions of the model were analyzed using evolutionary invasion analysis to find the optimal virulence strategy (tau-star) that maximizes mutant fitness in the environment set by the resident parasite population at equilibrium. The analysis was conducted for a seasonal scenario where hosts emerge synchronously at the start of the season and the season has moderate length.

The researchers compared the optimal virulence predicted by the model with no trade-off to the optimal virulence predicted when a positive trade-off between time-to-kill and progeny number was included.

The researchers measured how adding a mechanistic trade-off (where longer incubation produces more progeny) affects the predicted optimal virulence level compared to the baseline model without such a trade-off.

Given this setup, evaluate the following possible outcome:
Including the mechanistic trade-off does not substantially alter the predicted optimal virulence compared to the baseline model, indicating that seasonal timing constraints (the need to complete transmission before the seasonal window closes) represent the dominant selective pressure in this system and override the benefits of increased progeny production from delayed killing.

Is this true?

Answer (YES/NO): NO